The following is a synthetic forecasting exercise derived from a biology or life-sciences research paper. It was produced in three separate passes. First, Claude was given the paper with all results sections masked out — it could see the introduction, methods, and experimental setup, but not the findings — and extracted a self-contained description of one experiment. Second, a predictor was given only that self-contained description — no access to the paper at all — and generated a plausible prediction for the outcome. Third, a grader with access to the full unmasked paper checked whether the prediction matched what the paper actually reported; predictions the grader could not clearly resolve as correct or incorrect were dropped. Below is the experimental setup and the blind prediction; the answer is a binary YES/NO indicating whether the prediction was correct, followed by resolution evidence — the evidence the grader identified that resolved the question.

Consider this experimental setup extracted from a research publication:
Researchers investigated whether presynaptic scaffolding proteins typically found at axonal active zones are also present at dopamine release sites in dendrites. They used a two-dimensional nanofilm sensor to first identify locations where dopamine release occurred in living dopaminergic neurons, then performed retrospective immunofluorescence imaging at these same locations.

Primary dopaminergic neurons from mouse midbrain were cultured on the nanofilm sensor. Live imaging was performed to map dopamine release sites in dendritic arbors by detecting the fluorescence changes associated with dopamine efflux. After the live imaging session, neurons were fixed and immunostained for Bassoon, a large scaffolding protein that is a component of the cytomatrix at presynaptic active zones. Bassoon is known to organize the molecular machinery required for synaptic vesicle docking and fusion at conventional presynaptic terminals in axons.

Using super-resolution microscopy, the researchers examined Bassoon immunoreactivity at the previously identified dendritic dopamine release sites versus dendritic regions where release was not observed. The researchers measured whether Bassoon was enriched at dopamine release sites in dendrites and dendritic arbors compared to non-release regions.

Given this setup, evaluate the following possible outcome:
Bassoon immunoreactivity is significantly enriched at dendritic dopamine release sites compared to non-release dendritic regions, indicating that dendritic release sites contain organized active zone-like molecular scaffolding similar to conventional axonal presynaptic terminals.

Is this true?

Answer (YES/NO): YES